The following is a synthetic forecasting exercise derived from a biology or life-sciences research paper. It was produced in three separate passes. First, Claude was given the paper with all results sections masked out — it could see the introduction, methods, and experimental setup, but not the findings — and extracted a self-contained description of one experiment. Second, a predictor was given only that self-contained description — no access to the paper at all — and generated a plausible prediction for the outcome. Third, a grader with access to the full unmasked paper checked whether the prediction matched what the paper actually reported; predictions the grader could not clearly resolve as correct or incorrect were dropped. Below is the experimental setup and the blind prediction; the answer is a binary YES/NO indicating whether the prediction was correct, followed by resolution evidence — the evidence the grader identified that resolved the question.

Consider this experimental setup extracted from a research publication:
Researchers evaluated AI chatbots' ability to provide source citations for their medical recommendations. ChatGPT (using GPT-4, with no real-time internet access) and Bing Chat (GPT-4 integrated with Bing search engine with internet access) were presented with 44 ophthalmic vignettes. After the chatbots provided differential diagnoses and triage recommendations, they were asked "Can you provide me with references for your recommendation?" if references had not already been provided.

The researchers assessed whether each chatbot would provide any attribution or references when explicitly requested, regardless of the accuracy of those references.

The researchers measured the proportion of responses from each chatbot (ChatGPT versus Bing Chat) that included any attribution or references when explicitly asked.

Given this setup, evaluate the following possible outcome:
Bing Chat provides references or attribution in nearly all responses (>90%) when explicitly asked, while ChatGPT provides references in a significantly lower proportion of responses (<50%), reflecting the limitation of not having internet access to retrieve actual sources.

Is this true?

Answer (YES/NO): NO